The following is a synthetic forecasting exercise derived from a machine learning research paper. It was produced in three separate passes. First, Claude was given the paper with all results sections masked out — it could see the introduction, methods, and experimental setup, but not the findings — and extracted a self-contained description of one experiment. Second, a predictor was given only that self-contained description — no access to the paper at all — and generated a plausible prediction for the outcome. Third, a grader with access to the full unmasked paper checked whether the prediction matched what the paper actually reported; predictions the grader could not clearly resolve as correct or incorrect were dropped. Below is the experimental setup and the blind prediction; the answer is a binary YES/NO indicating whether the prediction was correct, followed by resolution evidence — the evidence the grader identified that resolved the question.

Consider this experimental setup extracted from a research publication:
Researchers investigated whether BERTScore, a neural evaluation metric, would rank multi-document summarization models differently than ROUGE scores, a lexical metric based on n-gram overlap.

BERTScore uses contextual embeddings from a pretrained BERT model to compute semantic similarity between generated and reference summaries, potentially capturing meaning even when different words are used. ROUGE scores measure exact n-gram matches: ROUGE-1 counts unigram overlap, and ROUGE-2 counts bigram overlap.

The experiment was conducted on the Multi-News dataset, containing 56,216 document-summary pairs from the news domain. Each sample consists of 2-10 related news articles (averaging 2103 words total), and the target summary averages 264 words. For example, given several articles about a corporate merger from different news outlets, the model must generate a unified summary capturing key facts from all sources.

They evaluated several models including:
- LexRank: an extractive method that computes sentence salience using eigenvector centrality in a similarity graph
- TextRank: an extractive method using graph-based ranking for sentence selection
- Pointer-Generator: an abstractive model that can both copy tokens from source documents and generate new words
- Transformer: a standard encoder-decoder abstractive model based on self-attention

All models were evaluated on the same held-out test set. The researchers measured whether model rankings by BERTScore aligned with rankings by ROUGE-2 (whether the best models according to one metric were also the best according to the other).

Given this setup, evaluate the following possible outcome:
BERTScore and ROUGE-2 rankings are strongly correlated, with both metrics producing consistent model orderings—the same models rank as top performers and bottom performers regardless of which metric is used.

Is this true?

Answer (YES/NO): NO